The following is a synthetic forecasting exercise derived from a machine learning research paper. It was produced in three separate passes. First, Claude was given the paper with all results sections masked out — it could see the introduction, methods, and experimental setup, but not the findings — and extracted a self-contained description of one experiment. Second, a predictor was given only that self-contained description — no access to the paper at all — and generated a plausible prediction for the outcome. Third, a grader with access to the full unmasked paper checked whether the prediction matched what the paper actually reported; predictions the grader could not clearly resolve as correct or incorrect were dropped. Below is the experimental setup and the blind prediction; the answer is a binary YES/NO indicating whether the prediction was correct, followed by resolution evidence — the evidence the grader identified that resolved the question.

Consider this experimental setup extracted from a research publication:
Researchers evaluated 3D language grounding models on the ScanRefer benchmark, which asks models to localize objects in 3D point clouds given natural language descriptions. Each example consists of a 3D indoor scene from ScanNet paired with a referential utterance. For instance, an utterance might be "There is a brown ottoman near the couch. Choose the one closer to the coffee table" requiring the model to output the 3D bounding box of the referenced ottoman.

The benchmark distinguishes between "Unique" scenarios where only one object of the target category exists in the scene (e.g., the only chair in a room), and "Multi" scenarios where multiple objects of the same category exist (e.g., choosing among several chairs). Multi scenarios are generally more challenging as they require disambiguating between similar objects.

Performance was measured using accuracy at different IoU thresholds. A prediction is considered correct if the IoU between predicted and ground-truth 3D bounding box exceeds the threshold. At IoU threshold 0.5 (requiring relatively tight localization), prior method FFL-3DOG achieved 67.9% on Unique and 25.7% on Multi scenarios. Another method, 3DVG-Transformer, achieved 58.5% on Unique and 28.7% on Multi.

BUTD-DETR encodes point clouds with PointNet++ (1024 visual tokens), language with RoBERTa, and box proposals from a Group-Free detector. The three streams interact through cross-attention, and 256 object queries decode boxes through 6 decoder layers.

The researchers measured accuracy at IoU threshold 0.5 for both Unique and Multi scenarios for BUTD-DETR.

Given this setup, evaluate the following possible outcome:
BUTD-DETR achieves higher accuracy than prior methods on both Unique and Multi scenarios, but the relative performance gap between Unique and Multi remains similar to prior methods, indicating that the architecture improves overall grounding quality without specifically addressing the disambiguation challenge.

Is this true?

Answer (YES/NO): NO